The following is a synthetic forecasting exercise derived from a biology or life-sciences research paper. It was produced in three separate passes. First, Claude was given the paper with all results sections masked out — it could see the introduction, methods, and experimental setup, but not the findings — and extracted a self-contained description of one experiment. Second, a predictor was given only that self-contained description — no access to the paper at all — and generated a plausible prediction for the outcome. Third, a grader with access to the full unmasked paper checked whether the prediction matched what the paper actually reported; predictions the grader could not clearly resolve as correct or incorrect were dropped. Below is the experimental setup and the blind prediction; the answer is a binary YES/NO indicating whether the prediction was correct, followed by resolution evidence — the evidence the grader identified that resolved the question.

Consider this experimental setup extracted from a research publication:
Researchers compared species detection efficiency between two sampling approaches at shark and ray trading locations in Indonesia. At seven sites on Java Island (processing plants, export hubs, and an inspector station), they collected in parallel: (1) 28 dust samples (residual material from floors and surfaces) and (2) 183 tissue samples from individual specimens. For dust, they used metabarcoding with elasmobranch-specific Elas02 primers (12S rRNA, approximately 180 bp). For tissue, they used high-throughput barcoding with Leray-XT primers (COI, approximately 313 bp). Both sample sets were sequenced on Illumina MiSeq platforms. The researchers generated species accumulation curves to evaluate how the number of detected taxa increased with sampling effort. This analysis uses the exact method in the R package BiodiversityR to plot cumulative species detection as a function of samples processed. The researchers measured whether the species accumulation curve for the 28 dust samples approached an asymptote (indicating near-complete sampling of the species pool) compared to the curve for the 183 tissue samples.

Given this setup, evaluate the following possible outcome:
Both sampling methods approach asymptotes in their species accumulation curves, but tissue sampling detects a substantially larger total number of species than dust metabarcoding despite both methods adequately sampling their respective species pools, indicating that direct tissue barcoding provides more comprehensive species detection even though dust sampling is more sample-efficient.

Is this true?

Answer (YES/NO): NO